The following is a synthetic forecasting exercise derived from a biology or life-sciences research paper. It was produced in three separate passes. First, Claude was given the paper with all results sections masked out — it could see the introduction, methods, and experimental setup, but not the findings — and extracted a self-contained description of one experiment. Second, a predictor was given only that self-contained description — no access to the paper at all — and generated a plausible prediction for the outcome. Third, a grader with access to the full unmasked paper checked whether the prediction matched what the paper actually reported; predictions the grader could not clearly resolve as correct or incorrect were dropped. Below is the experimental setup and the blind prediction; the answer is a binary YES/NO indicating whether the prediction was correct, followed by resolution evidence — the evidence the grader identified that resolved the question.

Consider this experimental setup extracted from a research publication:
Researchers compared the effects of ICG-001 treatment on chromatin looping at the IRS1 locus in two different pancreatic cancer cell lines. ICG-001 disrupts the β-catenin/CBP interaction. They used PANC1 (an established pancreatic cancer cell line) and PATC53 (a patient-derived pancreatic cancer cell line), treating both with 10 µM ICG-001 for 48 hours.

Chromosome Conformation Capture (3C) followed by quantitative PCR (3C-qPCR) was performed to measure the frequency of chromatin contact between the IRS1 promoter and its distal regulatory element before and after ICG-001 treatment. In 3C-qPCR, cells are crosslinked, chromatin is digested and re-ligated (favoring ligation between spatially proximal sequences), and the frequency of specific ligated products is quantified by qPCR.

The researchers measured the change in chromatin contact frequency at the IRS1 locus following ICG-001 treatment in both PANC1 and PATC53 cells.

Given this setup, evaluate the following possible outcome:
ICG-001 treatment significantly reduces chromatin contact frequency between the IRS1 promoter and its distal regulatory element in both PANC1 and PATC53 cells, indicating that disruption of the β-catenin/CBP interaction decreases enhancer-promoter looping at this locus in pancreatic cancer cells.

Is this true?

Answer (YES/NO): YES